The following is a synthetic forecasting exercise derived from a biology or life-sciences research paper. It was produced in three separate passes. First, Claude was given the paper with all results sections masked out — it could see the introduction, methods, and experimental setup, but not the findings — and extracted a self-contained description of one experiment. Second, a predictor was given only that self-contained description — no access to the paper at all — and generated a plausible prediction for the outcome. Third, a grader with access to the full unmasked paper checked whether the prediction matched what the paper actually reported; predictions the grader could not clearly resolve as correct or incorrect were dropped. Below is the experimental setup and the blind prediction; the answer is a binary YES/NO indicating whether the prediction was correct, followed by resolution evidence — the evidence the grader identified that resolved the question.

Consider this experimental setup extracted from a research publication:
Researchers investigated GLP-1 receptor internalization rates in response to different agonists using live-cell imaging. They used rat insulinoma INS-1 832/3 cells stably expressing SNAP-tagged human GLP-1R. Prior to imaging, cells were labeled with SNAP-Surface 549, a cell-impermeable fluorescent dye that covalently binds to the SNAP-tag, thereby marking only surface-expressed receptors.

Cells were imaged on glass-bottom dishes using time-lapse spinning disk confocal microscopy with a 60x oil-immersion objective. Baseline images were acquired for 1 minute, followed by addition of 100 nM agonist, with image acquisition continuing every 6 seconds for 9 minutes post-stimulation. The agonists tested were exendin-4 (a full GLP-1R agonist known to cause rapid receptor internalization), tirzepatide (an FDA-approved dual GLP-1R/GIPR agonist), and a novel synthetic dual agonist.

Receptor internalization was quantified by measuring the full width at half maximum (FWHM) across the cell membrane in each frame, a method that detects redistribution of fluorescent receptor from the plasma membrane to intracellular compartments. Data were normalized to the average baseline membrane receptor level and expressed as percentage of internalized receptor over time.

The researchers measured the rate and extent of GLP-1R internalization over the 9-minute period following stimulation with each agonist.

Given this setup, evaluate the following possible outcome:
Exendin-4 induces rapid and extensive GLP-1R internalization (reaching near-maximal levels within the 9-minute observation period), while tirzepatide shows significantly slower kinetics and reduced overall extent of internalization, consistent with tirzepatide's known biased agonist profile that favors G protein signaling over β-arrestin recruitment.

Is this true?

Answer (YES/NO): NO